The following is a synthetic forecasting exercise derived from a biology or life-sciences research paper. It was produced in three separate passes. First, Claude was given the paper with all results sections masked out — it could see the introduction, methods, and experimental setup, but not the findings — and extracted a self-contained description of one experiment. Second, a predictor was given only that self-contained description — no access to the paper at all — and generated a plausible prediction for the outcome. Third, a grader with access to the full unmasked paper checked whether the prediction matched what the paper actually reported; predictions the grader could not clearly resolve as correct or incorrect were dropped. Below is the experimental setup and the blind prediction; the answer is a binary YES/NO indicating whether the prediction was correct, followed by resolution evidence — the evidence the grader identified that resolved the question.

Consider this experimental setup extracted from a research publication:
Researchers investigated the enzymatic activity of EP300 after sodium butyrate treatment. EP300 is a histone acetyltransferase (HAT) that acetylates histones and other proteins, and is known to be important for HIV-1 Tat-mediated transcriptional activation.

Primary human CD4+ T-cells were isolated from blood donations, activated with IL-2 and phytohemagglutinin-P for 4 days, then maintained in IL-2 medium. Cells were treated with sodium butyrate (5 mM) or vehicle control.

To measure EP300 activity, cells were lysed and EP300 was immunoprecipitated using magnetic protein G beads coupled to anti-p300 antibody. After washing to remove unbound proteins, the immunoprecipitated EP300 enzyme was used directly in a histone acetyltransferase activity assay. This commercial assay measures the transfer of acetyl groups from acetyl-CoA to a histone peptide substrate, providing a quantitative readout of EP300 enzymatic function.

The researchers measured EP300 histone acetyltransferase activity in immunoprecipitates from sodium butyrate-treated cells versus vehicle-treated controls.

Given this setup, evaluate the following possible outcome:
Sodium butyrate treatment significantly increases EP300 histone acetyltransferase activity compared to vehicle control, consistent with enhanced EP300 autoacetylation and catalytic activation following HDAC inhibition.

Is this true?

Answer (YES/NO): NO